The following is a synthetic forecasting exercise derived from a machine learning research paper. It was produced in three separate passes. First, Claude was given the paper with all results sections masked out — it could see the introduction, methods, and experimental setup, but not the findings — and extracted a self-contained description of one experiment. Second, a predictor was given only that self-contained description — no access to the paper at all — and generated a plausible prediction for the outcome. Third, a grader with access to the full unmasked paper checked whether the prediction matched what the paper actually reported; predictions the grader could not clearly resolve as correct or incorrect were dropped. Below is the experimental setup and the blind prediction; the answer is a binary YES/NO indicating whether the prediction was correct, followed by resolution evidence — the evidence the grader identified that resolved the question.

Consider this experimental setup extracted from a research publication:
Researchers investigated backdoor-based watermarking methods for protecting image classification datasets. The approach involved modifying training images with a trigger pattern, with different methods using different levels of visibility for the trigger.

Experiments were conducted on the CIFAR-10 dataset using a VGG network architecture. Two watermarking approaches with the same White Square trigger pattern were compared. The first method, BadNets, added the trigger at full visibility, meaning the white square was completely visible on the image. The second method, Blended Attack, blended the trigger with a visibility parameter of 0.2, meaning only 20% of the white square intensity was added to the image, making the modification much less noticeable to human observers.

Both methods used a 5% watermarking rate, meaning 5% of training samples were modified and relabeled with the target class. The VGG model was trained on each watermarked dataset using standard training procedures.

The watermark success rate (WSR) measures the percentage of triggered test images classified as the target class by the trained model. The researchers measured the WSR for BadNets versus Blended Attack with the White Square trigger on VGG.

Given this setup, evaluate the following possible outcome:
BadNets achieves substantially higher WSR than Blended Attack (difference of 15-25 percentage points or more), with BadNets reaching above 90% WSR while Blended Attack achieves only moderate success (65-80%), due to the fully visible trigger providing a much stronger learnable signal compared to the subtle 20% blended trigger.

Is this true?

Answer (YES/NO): YES